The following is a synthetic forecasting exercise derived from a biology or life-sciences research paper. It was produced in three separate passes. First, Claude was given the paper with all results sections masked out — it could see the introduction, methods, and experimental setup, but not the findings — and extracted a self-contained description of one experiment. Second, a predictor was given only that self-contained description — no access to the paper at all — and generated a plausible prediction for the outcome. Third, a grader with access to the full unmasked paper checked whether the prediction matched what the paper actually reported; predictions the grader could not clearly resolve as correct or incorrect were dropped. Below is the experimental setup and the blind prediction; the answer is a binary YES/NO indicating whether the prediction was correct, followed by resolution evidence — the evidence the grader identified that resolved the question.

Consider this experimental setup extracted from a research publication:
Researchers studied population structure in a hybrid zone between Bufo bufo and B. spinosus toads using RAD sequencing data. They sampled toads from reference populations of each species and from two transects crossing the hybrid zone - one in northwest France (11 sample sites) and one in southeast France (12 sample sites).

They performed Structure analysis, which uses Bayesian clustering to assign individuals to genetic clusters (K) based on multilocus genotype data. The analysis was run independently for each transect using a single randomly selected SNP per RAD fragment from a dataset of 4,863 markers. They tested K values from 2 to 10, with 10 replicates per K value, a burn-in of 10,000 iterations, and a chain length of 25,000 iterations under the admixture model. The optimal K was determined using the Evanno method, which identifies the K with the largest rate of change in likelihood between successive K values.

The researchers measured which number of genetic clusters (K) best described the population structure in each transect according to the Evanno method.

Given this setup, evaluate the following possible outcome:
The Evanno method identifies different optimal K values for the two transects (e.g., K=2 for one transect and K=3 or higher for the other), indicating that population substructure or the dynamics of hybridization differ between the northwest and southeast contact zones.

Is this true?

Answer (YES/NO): YES